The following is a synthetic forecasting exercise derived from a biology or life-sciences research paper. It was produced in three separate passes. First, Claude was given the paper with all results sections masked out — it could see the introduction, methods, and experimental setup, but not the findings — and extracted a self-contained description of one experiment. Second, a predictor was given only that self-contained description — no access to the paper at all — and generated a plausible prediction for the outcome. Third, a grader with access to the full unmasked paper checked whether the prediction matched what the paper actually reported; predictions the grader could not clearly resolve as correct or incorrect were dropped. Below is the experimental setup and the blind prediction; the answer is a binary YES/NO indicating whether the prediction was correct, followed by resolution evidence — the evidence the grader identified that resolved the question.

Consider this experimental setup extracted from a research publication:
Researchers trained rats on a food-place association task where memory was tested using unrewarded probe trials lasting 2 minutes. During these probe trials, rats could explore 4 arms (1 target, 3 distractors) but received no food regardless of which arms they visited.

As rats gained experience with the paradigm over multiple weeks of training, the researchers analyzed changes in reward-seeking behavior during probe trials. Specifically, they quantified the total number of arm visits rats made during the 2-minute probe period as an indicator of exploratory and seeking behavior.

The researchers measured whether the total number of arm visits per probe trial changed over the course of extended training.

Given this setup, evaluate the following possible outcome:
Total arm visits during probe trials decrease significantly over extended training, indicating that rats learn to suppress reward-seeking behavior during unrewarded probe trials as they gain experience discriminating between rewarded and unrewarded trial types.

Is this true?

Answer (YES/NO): YES